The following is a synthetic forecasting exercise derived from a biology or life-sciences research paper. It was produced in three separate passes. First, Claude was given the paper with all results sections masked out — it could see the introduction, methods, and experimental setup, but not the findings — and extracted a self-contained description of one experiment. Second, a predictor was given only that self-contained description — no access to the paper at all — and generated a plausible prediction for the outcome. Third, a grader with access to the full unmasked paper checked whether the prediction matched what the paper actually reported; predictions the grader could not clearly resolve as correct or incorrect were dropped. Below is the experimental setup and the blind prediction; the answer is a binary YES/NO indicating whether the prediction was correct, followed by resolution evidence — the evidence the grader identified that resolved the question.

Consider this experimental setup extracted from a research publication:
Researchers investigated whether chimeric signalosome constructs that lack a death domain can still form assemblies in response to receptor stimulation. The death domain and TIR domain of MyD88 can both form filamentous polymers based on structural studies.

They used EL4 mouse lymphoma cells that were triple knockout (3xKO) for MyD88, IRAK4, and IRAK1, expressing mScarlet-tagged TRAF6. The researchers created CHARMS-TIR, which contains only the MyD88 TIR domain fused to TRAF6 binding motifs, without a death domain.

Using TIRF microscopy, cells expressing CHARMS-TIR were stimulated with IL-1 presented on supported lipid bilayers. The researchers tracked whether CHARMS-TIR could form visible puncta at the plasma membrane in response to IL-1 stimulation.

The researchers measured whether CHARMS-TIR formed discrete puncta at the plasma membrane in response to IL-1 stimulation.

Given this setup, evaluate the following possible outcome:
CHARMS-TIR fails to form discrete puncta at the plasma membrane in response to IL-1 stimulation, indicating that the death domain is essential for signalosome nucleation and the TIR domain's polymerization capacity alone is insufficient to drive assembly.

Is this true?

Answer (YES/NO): NO